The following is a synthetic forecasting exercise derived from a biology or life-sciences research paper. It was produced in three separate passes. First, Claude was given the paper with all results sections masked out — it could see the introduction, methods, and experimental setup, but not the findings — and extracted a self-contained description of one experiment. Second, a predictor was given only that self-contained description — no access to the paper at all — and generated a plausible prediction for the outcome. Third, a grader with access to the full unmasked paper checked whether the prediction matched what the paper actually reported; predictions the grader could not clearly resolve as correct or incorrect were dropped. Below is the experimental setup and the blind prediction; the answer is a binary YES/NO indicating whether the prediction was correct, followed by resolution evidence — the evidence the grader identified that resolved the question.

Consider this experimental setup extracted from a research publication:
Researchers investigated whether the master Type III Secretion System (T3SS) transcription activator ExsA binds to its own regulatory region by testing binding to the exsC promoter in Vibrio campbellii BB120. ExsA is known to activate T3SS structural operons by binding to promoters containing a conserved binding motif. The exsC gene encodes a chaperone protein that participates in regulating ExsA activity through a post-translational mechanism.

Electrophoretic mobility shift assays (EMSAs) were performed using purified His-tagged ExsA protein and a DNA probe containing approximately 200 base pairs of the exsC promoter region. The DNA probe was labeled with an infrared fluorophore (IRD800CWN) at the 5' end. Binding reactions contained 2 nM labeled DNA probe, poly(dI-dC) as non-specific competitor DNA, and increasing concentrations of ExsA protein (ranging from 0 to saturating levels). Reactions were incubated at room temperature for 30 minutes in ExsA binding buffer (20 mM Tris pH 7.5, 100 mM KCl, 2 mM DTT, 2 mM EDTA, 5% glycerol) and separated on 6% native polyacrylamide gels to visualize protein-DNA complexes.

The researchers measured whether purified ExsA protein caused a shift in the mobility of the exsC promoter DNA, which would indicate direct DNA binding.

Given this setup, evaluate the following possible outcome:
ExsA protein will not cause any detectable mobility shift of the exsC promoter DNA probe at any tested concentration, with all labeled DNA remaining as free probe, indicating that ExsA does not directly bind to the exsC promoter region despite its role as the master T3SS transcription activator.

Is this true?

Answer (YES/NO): NO